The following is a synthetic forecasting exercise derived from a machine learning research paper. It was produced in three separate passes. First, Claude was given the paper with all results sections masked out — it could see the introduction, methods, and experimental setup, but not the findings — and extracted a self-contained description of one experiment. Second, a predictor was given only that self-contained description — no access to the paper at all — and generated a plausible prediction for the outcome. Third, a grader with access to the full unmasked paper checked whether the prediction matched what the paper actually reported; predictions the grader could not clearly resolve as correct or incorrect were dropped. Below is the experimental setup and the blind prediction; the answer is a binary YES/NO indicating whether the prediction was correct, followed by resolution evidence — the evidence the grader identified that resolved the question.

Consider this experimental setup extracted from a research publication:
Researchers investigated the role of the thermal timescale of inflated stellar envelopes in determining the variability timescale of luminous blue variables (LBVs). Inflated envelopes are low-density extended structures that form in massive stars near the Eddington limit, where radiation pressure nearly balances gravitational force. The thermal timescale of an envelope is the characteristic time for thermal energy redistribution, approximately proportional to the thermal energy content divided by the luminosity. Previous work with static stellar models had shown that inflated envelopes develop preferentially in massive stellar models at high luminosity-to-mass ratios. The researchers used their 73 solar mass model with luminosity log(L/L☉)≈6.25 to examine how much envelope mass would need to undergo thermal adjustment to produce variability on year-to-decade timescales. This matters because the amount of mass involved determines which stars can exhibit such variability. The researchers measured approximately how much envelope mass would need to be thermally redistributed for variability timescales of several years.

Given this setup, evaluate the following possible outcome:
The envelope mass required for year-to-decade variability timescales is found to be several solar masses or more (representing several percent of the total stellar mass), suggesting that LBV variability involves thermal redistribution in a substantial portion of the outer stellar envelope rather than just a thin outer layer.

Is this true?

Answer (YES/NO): NO